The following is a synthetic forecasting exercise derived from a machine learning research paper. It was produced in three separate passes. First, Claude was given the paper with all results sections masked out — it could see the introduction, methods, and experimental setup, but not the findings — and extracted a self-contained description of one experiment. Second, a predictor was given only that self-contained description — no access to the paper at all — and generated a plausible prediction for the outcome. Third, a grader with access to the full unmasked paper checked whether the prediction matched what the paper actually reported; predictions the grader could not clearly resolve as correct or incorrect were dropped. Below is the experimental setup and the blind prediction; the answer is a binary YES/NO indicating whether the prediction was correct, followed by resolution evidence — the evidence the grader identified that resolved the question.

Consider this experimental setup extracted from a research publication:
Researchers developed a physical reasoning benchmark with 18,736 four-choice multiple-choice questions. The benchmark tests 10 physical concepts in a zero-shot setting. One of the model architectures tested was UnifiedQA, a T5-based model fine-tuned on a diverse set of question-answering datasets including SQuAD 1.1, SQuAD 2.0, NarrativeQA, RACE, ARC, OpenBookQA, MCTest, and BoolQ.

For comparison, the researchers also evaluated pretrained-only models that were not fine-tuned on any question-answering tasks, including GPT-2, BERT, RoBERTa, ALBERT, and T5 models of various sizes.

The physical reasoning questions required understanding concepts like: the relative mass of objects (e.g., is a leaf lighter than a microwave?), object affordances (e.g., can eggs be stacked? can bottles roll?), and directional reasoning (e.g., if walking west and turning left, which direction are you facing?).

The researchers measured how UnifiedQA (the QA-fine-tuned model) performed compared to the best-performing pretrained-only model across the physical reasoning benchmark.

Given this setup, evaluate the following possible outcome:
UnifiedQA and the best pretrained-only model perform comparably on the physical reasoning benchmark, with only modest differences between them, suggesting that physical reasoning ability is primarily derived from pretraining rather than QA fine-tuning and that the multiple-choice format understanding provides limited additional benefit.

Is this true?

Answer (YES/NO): NO